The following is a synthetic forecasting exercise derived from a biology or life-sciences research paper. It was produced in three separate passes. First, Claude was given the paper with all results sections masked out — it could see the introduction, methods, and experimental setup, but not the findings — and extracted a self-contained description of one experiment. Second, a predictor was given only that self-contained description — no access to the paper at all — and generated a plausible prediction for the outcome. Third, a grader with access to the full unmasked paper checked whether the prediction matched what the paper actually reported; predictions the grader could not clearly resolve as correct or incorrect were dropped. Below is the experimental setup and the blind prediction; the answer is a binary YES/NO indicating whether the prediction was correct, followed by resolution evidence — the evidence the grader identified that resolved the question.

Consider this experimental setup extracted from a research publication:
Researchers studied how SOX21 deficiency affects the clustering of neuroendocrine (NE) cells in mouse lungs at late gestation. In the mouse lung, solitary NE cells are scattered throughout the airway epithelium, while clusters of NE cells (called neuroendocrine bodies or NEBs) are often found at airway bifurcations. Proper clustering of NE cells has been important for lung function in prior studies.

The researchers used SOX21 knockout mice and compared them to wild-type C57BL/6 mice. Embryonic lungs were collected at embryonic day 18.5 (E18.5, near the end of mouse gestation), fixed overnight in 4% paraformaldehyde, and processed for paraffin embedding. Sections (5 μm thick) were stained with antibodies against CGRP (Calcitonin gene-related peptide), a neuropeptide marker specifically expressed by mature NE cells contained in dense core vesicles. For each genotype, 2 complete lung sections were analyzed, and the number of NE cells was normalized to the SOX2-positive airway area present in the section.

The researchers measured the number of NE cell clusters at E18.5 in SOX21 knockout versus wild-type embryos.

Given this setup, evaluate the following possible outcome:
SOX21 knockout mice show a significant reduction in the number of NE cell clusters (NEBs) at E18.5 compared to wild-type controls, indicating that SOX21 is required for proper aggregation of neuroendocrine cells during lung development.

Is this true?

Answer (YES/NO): NO